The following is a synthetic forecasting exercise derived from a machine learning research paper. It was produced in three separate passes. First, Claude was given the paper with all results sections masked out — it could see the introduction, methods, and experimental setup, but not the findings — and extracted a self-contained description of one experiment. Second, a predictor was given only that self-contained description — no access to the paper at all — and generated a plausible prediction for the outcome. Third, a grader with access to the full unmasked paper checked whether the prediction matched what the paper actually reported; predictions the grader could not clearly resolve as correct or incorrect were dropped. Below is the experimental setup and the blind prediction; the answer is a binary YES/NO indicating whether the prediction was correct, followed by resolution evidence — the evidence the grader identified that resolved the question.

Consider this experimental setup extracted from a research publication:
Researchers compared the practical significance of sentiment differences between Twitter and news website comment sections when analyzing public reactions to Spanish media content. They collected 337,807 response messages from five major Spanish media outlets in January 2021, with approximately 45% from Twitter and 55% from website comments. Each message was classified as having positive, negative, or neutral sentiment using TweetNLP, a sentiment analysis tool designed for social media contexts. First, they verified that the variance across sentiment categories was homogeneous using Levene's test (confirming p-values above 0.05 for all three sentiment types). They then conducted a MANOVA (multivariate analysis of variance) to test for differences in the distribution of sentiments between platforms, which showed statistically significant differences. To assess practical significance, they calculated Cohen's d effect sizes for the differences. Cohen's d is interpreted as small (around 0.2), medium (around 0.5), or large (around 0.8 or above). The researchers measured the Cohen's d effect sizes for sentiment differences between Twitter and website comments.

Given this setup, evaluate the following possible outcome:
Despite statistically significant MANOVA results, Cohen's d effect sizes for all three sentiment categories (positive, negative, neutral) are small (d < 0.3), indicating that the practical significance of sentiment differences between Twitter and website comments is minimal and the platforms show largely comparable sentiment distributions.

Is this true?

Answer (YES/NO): YES